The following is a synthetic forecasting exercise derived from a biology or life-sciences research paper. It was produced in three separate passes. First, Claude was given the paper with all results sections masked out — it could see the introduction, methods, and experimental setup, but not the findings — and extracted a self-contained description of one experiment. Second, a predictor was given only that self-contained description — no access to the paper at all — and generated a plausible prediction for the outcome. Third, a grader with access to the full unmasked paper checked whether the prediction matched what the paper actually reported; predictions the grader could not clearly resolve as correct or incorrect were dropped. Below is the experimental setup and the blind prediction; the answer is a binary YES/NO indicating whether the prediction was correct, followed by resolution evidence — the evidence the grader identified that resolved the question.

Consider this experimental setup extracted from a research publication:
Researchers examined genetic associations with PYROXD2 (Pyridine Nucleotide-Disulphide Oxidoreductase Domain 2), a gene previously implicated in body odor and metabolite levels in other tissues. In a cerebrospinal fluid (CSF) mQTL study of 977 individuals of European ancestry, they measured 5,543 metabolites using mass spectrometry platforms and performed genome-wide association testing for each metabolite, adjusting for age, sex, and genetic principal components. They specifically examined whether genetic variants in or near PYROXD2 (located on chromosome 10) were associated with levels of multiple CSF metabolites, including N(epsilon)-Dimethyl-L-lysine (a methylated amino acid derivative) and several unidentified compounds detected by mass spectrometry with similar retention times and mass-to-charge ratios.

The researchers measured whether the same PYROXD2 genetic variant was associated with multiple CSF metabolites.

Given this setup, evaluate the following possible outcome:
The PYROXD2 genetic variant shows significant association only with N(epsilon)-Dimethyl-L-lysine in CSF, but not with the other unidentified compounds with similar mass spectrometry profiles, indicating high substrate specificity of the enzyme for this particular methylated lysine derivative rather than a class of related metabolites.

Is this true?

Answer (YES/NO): NO